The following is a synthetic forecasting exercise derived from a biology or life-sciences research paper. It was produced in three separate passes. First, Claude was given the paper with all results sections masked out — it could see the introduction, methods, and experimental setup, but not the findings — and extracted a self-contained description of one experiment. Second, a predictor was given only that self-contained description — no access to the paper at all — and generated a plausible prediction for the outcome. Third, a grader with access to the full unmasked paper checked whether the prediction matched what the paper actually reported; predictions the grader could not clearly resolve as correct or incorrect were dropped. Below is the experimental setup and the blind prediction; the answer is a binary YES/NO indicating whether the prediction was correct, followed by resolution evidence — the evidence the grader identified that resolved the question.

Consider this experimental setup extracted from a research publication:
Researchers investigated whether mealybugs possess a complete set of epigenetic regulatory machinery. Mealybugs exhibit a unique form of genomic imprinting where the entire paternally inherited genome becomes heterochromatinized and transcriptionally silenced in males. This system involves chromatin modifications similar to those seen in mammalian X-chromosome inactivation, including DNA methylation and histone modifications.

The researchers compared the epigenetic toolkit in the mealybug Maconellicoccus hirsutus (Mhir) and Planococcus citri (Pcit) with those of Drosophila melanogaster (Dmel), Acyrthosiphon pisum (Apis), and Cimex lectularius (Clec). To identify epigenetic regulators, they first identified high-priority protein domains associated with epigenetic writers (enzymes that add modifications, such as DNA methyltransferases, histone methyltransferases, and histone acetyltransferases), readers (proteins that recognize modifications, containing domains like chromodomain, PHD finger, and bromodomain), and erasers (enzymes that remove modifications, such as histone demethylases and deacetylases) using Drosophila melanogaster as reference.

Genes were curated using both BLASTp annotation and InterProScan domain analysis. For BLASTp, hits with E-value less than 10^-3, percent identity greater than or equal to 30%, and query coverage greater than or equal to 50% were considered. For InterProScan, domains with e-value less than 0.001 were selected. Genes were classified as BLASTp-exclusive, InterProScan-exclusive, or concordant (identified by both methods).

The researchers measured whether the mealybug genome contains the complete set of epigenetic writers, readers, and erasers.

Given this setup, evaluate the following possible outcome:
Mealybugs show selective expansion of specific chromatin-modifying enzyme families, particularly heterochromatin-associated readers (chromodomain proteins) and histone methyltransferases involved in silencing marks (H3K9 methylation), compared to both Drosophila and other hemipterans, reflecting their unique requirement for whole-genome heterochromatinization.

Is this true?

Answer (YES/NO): NO